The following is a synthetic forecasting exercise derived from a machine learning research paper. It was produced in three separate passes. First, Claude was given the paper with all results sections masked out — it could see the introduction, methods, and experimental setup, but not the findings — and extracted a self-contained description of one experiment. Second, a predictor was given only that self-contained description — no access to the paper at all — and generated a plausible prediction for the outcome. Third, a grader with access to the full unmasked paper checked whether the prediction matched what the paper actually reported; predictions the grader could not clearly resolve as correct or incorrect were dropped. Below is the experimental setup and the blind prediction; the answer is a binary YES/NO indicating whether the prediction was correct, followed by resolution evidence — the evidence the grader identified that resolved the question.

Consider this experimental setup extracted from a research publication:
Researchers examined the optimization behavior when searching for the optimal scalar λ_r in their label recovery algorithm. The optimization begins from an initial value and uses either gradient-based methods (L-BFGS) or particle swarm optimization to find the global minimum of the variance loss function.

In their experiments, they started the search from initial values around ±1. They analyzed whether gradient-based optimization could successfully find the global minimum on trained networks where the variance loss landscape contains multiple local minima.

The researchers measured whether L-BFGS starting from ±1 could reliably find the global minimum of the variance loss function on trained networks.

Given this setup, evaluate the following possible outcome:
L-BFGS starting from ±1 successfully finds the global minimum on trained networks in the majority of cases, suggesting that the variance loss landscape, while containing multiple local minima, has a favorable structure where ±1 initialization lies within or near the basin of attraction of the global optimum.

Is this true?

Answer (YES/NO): NO